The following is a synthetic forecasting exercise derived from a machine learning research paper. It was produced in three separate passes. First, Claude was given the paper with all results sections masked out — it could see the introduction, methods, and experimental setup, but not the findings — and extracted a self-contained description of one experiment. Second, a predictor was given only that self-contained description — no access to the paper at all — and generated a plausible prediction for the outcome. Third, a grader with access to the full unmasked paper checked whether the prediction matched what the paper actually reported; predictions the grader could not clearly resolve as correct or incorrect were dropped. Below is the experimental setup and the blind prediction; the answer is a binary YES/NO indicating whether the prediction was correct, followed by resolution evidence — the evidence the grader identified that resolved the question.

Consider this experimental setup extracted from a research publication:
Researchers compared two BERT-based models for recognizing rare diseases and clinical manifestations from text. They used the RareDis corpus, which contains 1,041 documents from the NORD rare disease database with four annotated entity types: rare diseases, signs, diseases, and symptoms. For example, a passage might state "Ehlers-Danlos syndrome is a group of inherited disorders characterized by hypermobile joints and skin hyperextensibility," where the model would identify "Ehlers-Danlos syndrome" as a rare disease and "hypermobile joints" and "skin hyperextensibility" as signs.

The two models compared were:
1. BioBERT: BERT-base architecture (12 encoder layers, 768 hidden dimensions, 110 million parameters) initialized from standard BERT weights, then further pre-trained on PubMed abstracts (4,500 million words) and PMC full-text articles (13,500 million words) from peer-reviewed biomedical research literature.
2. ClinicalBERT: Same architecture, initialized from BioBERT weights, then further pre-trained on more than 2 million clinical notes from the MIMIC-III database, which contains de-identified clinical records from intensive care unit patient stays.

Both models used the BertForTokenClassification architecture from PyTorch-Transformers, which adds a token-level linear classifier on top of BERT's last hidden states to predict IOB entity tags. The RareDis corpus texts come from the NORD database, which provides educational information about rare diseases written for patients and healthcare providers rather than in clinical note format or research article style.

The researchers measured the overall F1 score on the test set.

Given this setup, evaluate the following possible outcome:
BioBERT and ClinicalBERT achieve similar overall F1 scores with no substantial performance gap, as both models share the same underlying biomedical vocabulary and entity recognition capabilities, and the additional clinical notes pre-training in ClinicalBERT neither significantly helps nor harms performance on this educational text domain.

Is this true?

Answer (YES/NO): YES